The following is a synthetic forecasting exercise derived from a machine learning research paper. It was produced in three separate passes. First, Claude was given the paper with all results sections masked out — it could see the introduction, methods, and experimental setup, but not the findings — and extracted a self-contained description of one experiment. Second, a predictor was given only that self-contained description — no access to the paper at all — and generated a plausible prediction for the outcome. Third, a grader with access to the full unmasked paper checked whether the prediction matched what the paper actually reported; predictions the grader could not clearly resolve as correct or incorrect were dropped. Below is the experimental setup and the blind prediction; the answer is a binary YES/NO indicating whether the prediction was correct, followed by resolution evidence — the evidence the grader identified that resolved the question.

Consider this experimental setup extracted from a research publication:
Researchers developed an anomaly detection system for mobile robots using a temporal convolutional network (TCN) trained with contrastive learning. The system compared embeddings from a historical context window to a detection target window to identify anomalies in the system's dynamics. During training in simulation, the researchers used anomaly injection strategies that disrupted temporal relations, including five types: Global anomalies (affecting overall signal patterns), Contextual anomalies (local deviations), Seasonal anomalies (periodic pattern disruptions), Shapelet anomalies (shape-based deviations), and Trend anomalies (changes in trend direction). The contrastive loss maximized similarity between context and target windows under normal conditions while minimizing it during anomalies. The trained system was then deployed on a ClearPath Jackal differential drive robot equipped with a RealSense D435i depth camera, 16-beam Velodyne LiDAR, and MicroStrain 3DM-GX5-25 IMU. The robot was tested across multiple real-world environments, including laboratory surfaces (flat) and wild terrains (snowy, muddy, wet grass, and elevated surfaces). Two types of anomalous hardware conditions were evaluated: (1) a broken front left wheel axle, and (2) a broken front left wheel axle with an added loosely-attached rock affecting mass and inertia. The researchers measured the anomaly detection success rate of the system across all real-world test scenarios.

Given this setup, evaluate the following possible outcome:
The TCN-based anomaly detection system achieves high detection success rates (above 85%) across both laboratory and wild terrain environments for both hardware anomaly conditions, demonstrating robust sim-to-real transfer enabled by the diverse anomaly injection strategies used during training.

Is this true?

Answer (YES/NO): YES